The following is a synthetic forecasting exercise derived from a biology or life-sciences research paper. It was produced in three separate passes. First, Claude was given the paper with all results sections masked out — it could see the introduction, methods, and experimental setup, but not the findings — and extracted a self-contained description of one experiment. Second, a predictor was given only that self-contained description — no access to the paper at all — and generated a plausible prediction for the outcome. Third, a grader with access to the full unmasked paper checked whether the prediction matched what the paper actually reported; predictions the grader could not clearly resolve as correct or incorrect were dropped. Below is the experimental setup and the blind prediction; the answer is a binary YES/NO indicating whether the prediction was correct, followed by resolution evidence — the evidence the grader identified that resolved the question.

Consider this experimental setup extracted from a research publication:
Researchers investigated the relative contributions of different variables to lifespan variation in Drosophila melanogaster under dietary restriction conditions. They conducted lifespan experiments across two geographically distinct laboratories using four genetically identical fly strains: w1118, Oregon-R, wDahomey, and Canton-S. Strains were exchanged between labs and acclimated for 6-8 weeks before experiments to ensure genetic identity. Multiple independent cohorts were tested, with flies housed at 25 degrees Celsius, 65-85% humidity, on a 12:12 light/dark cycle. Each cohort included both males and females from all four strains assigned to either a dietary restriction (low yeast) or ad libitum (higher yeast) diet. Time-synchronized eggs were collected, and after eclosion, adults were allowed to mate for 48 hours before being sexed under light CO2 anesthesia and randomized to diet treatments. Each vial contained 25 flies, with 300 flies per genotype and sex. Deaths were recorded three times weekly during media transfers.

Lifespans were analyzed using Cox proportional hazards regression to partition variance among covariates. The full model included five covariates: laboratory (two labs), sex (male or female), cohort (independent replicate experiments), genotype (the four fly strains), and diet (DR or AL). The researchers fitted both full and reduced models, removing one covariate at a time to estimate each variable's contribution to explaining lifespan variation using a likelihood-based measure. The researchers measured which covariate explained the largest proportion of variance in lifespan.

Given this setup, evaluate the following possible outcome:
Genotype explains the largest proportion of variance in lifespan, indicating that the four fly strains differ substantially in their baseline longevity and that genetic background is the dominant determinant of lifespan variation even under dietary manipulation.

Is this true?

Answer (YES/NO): YES